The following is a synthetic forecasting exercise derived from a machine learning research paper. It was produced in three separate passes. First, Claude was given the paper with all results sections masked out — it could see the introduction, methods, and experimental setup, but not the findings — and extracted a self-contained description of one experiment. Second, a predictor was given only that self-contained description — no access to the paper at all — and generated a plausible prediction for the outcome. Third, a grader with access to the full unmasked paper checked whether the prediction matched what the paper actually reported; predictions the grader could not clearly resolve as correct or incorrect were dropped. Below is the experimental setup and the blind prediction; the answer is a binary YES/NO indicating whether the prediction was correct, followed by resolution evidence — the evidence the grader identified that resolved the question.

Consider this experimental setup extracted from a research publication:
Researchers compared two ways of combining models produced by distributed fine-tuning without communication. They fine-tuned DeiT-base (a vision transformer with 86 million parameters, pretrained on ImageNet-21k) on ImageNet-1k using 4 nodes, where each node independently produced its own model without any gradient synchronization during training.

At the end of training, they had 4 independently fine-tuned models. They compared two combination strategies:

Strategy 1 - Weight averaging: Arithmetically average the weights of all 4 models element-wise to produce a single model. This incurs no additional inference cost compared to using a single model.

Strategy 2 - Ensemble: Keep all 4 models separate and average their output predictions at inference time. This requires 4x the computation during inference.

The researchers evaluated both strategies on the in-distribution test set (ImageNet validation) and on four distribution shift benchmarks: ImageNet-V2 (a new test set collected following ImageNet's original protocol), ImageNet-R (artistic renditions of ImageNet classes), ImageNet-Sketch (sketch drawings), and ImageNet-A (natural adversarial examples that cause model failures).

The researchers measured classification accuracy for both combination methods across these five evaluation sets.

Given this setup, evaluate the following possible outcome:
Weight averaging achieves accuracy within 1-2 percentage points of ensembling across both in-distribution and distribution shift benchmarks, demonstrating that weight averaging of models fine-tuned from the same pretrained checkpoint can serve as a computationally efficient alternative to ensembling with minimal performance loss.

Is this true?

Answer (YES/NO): YES